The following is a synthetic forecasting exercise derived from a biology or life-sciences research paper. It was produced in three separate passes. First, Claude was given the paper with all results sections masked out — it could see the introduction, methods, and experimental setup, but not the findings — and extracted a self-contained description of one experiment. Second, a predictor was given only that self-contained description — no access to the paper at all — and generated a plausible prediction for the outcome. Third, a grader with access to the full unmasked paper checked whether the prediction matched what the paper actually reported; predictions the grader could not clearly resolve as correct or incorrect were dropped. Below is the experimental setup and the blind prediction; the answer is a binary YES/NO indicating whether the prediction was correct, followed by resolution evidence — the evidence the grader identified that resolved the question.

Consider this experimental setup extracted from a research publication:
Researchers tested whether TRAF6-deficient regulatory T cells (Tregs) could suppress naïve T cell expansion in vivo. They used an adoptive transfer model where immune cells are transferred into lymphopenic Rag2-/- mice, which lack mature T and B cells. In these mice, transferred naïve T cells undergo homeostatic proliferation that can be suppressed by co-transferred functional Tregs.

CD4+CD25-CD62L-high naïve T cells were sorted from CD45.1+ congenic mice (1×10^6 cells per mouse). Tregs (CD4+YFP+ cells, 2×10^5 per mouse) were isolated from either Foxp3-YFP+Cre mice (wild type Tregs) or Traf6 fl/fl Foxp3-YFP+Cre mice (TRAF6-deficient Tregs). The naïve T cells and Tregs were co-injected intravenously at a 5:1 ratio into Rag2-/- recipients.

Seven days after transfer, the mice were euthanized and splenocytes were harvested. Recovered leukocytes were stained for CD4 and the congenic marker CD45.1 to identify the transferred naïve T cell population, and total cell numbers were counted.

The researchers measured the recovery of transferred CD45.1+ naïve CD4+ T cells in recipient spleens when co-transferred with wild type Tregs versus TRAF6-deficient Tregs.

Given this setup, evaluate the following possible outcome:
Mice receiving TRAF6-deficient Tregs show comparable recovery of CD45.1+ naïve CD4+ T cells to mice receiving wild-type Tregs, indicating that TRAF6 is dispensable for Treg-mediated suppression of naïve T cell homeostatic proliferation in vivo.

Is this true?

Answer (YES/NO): NO